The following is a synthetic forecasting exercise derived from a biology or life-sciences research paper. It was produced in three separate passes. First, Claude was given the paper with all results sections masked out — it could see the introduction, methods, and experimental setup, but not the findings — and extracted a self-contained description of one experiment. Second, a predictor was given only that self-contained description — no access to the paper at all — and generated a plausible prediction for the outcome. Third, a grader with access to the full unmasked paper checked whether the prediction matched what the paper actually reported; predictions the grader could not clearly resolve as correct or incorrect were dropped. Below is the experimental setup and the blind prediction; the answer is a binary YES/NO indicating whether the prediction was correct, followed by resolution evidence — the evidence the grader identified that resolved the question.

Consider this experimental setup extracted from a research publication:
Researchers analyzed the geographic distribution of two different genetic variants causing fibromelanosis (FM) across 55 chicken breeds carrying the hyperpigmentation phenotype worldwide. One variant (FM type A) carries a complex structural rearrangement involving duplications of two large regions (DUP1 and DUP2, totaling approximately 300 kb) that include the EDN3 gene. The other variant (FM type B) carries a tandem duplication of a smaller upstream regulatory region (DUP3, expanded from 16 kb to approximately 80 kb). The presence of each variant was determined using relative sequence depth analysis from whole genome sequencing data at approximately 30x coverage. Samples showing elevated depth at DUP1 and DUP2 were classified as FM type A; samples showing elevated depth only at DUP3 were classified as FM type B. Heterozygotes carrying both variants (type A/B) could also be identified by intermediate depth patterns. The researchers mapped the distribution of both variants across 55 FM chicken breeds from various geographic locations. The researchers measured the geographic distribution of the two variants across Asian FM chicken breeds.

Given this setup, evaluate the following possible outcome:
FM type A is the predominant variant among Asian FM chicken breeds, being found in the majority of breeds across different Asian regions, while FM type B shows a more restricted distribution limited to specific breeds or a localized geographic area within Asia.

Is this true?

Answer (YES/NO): YES